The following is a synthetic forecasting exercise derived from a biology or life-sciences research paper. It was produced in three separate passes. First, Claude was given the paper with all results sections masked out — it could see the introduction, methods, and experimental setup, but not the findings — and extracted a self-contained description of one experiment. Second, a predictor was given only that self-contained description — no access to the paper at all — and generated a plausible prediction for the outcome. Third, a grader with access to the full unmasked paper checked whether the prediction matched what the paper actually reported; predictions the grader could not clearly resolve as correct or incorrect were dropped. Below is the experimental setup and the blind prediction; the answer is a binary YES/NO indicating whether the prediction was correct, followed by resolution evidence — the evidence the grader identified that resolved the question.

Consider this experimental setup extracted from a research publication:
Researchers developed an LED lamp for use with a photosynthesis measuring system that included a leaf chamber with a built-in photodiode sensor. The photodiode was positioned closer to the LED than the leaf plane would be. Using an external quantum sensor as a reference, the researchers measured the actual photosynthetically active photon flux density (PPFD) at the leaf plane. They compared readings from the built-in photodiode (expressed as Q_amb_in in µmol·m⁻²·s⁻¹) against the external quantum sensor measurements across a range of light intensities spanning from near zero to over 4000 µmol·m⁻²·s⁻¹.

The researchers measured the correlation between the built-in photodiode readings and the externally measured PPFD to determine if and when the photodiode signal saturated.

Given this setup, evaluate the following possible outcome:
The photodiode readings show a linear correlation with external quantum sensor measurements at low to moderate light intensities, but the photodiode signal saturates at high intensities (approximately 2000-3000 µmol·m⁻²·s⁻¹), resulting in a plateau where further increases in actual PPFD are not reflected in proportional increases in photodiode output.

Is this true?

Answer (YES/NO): YES